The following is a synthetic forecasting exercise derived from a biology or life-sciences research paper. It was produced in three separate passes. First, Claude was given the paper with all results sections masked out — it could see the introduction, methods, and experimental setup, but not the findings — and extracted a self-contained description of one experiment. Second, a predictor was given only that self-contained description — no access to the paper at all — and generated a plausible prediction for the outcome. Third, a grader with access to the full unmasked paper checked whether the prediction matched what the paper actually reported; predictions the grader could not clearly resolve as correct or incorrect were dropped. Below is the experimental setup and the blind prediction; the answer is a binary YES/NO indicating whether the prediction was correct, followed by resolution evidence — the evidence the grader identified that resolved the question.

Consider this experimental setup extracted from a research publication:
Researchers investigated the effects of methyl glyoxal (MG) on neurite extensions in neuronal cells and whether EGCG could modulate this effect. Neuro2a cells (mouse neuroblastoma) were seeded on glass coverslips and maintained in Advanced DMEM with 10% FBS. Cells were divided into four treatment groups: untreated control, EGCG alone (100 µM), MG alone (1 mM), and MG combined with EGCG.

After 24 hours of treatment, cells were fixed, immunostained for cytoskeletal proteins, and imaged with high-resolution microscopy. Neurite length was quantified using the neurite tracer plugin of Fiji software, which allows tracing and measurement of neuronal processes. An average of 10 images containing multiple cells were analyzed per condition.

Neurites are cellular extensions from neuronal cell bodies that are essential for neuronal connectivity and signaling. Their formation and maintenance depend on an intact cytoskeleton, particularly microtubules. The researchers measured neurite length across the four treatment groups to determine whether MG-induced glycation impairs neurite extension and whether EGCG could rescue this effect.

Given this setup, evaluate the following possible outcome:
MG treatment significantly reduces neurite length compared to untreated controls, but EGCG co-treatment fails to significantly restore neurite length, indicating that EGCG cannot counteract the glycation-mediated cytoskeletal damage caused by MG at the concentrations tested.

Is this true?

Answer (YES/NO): NO